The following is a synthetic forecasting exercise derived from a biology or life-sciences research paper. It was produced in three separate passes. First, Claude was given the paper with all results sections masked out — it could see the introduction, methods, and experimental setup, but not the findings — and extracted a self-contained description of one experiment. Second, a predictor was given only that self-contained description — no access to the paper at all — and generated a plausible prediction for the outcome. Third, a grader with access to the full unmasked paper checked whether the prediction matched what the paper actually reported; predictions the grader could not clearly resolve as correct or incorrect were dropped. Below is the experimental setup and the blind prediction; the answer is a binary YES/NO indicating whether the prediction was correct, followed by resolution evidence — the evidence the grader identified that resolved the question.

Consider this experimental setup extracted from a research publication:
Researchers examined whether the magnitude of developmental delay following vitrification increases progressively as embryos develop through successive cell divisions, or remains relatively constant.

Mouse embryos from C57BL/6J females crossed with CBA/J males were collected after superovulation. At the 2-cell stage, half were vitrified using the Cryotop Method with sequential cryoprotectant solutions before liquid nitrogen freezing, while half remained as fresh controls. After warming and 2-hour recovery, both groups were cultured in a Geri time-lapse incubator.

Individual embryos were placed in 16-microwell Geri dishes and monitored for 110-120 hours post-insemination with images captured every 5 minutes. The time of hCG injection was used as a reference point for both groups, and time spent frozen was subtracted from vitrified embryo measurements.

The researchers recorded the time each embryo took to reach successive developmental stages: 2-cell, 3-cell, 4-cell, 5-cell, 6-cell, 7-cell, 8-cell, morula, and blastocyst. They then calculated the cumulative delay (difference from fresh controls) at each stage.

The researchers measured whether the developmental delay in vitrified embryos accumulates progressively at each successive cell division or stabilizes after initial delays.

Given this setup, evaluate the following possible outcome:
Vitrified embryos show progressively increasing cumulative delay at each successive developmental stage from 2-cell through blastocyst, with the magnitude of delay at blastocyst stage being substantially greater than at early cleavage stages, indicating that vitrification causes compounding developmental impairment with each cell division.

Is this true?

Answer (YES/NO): NO